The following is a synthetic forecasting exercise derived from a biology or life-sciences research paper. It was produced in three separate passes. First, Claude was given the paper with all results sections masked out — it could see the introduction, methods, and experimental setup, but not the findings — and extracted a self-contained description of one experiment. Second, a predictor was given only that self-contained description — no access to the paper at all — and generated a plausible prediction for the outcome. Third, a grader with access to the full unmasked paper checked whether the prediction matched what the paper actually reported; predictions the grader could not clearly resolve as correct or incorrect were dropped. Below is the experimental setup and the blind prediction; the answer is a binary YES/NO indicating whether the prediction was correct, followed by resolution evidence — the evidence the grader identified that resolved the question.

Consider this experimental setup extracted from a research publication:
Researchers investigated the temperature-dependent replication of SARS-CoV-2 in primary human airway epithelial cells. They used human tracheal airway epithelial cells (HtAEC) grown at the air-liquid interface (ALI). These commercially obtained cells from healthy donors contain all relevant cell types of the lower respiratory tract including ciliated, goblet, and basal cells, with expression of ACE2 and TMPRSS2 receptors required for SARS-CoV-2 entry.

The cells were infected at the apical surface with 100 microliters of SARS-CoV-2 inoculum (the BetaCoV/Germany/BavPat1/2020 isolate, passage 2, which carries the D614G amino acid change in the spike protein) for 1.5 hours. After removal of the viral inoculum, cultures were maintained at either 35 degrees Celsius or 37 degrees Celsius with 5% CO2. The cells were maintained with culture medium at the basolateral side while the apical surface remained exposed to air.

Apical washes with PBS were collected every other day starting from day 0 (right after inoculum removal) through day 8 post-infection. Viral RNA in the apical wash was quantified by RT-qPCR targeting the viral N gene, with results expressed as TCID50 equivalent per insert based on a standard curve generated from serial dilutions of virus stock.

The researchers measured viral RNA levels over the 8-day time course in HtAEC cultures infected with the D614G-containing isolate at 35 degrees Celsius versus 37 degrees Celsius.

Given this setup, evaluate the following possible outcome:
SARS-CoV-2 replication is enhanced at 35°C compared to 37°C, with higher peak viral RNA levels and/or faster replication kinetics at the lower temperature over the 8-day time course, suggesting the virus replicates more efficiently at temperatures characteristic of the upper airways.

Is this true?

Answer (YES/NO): YES